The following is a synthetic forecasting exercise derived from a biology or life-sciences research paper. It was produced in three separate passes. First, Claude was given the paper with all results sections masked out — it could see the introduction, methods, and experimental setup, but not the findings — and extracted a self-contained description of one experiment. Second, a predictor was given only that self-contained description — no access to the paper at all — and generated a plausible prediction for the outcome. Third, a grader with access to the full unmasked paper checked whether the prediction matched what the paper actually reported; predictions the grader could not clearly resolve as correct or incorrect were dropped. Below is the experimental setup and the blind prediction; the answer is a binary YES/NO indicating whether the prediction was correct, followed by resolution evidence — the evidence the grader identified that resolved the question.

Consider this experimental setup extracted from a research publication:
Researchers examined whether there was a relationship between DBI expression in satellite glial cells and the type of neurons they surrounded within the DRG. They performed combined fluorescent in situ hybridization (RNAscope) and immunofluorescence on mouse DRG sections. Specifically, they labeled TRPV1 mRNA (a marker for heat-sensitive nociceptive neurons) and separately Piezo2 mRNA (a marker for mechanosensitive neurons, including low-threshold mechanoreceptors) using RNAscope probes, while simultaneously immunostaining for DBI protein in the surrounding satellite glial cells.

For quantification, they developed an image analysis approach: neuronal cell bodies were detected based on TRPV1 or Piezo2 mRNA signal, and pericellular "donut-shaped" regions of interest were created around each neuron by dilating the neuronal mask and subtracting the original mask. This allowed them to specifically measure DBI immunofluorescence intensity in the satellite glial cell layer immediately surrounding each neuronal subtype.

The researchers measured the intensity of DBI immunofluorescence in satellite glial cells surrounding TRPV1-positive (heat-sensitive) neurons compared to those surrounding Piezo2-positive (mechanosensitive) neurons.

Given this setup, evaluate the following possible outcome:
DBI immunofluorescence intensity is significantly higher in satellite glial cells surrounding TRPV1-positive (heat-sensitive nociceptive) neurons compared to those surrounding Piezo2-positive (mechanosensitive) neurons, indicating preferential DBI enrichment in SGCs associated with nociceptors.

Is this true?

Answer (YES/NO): NO